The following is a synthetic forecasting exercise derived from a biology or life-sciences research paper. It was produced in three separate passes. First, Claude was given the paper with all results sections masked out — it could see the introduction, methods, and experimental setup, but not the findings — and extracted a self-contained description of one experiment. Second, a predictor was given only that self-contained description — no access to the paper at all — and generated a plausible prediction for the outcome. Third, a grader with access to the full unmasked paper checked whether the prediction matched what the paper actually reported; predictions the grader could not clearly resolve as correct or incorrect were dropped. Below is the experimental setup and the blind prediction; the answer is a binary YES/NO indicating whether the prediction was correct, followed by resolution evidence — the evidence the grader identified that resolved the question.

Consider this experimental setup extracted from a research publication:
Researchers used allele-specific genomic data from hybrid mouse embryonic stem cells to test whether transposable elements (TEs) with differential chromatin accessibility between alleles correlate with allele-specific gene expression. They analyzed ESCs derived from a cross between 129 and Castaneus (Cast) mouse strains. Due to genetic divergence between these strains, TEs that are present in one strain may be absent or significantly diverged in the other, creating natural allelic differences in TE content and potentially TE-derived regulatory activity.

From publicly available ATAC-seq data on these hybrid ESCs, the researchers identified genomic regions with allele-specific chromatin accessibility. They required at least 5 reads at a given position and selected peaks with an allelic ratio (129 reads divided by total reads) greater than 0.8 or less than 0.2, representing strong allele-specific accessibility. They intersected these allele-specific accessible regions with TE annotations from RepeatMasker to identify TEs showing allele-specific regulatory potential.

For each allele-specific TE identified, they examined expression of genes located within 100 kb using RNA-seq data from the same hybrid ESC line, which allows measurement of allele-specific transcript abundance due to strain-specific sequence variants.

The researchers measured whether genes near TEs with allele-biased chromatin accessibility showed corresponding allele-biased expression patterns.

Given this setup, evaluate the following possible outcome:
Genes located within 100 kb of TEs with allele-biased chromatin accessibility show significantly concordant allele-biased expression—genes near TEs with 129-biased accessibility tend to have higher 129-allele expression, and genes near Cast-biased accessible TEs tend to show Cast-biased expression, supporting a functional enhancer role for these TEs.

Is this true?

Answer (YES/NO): NO